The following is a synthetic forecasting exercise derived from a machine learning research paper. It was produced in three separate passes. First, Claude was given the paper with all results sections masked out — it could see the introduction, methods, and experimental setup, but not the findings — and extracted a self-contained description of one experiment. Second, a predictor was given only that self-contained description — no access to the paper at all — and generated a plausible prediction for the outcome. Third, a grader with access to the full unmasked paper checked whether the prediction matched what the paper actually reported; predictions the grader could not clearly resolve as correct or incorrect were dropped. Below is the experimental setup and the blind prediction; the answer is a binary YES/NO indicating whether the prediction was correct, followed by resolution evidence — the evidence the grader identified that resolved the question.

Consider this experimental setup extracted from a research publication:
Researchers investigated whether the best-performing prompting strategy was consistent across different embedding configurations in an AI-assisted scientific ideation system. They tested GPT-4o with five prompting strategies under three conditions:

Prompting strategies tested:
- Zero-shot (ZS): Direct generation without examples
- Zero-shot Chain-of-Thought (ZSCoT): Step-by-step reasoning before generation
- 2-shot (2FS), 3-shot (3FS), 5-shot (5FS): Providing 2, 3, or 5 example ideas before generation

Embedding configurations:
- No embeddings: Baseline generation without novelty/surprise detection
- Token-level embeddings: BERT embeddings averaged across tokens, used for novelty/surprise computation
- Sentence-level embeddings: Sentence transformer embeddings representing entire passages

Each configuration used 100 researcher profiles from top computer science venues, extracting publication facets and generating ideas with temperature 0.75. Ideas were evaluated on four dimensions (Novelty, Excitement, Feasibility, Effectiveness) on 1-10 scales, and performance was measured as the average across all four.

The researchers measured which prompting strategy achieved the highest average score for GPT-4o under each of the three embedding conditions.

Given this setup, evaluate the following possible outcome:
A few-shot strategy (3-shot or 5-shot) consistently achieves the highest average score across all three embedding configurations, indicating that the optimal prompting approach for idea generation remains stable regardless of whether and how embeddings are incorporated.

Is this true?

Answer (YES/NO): NO